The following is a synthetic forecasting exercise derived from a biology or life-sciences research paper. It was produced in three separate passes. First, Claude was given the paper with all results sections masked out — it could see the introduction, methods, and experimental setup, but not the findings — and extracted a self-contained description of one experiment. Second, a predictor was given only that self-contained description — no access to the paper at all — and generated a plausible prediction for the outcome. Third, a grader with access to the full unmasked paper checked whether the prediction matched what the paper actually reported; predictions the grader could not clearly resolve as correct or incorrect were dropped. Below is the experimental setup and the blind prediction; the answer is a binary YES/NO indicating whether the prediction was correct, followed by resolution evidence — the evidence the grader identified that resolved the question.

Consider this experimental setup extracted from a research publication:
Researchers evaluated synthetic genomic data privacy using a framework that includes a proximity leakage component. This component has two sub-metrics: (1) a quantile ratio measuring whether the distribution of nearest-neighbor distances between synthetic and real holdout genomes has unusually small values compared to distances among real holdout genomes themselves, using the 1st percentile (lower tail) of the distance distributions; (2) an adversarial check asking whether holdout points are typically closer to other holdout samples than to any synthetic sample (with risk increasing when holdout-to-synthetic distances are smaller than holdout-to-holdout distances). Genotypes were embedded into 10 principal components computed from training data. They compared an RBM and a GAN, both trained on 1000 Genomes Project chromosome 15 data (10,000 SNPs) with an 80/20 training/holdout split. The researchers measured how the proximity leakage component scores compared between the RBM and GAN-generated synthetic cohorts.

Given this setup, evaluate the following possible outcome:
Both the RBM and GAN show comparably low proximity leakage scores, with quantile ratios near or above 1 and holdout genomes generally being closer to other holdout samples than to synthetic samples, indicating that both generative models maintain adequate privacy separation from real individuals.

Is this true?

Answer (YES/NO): NO